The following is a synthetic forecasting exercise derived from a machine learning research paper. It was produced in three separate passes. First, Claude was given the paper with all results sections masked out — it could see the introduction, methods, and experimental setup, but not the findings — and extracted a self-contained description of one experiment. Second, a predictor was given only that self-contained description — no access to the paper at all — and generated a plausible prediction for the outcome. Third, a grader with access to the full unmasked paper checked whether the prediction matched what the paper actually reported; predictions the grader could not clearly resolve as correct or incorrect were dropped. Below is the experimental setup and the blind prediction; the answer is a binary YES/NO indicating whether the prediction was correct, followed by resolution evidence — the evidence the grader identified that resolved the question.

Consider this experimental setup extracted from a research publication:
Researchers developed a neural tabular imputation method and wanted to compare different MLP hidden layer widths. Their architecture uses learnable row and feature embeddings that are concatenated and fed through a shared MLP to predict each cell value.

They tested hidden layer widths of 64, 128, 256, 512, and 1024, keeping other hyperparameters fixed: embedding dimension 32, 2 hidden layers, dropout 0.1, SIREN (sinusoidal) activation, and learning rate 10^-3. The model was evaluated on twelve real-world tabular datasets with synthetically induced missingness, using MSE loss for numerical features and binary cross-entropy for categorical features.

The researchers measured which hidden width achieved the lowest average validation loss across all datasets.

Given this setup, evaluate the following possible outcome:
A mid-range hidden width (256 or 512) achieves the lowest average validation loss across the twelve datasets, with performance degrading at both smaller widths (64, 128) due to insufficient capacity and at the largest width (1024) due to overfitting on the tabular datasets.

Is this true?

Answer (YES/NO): NO